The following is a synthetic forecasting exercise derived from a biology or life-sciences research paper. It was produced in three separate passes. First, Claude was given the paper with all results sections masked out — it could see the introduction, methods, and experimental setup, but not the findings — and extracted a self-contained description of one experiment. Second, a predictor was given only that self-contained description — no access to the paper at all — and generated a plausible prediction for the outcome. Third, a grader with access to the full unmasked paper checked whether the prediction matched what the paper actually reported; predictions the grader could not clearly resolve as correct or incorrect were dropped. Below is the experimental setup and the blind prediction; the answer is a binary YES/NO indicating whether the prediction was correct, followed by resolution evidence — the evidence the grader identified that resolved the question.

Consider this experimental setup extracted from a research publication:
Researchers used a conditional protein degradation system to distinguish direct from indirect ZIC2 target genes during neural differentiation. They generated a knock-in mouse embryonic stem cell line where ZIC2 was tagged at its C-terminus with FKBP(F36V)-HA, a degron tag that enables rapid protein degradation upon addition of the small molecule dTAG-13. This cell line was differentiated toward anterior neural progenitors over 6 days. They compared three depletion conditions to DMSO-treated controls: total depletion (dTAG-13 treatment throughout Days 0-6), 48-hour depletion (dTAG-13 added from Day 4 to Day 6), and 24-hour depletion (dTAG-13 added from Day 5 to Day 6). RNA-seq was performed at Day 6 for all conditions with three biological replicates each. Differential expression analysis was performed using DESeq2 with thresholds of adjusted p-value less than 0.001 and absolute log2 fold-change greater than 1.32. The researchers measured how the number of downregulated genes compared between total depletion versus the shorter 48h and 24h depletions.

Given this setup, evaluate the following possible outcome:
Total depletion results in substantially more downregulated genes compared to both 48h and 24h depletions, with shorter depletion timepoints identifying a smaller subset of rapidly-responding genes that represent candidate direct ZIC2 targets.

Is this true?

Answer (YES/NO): YES